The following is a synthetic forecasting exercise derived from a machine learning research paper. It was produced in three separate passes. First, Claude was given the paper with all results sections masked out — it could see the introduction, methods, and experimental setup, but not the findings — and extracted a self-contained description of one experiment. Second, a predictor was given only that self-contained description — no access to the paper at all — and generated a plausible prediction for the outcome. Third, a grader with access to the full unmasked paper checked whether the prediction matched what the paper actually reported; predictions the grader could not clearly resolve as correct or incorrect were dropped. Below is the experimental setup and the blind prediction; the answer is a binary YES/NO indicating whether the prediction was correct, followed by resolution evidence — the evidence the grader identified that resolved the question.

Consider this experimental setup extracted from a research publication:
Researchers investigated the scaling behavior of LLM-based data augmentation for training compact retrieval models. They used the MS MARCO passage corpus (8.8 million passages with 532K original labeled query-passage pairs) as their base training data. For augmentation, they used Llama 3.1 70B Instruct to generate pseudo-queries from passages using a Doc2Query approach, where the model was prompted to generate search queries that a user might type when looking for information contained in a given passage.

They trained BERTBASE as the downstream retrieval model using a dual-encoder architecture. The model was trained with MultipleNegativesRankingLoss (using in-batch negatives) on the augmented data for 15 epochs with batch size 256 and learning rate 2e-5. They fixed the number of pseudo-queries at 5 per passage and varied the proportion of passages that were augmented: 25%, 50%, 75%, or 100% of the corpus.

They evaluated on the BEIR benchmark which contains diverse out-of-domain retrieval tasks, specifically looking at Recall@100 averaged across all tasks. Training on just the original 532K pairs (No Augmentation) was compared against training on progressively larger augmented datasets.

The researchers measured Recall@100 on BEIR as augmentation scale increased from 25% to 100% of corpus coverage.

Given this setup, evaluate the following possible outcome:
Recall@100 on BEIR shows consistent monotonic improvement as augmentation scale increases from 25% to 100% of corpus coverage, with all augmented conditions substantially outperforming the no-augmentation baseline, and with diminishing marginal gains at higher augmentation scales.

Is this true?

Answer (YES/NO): NO